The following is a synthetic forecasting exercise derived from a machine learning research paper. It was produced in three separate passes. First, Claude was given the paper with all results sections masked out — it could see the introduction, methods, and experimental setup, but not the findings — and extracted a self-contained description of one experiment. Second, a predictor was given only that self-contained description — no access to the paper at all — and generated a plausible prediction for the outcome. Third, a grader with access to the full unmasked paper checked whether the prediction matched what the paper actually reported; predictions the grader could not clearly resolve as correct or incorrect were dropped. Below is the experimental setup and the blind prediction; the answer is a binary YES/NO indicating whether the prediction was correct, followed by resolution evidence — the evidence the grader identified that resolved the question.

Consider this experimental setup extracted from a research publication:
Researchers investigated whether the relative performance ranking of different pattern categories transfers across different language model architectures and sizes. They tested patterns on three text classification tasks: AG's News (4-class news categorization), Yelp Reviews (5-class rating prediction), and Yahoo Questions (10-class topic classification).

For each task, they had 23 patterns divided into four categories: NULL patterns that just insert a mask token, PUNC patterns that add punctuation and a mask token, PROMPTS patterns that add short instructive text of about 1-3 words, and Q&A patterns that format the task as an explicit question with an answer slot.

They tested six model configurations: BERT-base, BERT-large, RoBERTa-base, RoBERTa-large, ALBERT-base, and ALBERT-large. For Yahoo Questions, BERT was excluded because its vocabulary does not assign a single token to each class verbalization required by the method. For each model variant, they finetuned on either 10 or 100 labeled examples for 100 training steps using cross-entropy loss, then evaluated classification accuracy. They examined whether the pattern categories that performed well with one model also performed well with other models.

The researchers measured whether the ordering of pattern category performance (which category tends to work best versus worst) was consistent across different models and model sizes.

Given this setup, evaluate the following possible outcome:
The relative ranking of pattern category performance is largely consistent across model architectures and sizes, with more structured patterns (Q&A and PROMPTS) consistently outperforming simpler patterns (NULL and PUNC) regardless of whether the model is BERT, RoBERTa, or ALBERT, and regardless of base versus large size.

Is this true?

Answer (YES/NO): YES